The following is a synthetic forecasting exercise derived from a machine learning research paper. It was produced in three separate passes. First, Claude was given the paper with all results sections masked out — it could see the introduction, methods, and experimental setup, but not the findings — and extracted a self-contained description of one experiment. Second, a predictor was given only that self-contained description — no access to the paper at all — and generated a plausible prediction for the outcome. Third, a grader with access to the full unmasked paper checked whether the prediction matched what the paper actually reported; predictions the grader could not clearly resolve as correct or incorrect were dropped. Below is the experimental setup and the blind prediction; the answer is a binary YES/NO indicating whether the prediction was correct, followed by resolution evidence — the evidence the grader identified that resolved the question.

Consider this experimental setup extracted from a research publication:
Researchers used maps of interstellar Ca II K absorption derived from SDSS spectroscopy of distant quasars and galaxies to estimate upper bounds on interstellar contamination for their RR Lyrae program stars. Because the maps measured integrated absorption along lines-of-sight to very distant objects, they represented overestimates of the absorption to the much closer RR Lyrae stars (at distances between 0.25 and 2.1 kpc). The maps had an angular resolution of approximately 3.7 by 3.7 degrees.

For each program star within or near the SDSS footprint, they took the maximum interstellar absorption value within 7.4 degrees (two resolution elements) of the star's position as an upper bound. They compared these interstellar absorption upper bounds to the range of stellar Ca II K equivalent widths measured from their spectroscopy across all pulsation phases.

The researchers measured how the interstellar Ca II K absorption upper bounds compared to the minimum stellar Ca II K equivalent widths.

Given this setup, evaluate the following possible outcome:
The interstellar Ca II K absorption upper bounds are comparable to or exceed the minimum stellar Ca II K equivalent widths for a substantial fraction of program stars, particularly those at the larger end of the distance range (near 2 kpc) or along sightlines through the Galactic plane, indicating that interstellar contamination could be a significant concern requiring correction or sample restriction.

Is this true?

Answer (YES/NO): NO